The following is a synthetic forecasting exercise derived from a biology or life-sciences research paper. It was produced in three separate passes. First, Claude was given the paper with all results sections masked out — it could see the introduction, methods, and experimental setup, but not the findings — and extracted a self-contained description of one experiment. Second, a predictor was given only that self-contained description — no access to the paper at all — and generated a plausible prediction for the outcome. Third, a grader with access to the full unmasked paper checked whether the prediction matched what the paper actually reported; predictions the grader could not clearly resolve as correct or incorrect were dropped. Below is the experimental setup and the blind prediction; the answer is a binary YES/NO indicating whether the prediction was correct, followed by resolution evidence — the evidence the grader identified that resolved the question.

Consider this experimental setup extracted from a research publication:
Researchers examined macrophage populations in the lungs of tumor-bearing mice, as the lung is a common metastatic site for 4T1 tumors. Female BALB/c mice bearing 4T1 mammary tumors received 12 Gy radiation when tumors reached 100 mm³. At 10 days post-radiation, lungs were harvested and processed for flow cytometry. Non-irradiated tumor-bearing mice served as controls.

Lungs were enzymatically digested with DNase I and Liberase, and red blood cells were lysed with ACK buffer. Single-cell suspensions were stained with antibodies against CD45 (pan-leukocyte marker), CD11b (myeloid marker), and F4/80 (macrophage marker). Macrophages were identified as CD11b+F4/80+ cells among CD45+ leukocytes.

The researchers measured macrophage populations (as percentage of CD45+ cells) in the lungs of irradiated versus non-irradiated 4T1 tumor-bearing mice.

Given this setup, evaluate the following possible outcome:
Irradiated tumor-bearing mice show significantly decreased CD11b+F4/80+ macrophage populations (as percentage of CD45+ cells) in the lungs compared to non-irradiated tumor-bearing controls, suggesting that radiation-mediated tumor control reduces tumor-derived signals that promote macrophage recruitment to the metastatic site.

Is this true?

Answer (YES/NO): NO